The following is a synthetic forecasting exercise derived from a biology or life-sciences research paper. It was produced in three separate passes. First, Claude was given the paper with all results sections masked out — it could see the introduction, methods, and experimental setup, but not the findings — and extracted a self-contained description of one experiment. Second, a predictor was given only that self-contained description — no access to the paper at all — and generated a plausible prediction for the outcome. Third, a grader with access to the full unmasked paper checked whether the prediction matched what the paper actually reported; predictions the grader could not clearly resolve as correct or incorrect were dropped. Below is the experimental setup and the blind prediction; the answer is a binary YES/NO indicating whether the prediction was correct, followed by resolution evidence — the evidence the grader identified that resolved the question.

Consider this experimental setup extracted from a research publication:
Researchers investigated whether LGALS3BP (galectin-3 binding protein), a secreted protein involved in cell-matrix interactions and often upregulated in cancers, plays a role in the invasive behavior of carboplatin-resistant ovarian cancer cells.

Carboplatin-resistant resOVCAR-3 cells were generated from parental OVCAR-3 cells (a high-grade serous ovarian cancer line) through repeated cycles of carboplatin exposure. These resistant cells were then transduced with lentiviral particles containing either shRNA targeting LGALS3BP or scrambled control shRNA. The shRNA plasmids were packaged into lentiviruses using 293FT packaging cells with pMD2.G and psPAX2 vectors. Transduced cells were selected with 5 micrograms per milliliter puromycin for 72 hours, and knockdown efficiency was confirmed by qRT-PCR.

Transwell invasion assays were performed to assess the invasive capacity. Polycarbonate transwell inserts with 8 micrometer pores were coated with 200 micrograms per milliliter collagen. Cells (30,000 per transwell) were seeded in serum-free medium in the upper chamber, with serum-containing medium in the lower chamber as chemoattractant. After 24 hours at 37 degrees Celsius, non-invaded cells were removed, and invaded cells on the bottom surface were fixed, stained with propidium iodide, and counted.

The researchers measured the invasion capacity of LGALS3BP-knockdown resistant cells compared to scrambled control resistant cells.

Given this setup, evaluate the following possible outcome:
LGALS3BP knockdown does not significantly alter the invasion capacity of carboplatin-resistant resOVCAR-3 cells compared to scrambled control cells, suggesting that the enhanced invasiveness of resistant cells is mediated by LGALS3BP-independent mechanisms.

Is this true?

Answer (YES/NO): NO